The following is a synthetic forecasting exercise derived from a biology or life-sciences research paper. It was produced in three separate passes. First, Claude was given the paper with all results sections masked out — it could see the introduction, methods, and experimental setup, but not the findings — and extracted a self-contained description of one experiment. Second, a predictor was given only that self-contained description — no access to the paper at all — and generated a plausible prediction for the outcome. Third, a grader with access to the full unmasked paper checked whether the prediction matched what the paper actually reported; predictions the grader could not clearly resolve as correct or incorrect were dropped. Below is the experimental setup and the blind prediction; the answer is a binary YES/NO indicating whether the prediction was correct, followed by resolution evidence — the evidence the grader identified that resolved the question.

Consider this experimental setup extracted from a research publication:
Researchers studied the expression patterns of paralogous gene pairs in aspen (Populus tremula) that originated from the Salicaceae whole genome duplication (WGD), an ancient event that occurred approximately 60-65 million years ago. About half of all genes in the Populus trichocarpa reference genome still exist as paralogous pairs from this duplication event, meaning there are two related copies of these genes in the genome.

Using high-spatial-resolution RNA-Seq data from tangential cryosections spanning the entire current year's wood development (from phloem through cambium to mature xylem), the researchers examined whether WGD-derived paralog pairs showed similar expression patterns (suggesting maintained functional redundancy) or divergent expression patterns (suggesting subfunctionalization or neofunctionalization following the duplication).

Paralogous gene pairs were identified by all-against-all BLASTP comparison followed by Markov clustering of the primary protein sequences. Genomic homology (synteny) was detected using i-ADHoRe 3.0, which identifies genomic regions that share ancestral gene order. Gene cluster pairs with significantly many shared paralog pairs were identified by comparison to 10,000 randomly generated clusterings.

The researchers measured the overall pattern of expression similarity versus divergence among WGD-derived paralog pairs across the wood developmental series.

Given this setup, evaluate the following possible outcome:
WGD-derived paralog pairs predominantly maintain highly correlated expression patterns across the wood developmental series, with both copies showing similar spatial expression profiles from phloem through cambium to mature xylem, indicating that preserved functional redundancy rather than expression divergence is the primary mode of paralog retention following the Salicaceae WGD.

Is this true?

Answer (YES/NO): NO